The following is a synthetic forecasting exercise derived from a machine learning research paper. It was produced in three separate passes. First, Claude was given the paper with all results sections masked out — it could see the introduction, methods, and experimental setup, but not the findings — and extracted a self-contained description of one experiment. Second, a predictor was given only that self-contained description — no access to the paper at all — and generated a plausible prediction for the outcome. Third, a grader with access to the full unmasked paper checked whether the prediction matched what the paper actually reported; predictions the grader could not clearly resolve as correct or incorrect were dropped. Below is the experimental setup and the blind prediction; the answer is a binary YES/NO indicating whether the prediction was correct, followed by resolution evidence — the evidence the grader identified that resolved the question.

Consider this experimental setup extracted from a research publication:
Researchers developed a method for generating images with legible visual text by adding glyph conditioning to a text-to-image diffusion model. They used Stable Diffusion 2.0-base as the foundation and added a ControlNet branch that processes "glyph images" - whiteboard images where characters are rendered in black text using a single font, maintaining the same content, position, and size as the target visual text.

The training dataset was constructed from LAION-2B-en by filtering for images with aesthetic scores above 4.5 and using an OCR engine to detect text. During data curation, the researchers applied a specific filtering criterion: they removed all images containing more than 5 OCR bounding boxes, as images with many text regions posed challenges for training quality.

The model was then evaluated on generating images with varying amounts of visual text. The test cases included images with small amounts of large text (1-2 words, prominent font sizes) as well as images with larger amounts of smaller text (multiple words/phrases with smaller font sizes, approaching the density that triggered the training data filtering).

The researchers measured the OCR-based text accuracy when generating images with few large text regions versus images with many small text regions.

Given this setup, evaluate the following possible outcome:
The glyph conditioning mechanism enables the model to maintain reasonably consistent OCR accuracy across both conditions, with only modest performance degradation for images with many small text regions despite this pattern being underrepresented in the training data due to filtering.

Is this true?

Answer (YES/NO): NO